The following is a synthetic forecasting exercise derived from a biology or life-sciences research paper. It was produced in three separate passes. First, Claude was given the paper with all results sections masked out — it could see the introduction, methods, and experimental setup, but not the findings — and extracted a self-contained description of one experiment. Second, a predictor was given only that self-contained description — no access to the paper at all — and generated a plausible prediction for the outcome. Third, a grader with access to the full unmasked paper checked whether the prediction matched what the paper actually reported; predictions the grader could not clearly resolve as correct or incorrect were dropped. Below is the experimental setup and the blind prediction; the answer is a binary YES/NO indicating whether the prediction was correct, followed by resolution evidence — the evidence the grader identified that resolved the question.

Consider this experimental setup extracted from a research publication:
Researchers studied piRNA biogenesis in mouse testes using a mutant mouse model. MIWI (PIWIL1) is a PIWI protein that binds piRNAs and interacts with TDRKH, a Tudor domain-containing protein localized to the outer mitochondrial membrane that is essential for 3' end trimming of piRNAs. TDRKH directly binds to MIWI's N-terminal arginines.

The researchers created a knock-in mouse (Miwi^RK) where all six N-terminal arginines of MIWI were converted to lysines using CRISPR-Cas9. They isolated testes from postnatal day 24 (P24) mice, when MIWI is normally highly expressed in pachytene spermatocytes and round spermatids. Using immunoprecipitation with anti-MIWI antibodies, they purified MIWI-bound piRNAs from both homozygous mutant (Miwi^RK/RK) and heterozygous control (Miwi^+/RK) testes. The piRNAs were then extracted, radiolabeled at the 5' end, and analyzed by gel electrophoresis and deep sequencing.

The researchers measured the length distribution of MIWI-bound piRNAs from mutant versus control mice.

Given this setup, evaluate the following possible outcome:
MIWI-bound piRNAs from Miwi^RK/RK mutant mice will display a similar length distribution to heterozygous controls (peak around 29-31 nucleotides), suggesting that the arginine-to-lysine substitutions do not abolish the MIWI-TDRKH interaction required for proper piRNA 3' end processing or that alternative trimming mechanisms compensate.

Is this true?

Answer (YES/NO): YES